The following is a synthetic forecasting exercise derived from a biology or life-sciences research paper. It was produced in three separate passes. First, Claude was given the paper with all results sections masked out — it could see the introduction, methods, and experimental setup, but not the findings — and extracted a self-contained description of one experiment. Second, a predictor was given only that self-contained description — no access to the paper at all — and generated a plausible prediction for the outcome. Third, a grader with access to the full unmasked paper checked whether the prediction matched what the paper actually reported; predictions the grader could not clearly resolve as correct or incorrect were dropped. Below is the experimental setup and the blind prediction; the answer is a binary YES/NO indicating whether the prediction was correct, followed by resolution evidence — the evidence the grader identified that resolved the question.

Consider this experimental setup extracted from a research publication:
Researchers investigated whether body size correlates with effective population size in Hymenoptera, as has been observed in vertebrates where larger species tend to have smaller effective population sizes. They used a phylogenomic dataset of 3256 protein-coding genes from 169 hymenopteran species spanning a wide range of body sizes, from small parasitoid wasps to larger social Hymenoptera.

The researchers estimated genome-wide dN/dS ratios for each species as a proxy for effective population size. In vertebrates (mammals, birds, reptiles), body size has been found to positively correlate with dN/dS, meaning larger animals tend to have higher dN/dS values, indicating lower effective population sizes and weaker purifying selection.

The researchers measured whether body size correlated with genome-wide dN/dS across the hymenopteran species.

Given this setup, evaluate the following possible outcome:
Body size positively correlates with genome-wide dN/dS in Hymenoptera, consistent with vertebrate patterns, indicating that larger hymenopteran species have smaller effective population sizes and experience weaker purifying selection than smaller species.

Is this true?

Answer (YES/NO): NO